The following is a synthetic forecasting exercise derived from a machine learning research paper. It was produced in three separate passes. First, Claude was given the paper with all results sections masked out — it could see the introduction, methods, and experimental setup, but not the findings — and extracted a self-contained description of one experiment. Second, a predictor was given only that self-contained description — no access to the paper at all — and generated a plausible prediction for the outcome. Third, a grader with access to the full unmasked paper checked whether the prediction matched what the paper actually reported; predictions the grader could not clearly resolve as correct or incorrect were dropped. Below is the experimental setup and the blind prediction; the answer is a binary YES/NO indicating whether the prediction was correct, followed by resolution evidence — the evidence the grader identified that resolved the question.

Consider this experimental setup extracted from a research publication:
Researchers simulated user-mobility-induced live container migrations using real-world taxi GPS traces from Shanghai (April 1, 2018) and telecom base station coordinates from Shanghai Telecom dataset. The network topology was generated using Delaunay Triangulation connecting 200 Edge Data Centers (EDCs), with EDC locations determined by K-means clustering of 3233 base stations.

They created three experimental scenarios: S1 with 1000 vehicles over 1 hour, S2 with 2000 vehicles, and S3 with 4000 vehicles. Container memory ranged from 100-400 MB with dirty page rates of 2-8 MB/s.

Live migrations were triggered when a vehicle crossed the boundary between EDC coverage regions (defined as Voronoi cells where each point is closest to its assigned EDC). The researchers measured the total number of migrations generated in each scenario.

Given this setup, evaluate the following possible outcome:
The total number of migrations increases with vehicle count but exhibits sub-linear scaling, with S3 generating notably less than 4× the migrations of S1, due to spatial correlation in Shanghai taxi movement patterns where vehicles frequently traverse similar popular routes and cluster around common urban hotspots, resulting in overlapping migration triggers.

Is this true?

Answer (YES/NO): NO